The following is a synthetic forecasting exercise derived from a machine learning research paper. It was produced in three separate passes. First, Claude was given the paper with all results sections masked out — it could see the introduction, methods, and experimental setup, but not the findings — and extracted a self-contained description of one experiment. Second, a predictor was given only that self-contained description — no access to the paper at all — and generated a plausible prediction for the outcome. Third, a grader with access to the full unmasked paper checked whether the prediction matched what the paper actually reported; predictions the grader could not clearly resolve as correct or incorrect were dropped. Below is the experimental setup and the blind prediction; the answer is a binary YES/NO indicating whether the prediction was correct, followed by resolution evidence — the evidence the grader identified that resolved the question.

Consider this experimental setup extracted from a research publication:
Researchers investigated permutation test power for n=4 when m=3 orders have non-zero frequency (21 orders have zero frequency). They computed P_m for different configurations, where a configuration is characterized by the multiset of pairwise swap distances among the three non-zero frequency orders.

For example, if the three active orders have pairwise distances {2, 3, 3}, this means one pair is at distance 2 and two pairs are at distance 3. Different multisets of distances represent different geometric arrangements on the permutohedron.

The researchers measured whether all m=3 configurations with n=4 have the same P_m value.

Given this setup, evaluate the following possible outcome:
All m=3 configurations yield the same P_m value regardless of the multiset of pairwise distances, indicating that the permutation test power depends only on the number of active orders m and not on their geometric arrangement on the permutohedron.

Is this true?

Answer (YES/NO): NO